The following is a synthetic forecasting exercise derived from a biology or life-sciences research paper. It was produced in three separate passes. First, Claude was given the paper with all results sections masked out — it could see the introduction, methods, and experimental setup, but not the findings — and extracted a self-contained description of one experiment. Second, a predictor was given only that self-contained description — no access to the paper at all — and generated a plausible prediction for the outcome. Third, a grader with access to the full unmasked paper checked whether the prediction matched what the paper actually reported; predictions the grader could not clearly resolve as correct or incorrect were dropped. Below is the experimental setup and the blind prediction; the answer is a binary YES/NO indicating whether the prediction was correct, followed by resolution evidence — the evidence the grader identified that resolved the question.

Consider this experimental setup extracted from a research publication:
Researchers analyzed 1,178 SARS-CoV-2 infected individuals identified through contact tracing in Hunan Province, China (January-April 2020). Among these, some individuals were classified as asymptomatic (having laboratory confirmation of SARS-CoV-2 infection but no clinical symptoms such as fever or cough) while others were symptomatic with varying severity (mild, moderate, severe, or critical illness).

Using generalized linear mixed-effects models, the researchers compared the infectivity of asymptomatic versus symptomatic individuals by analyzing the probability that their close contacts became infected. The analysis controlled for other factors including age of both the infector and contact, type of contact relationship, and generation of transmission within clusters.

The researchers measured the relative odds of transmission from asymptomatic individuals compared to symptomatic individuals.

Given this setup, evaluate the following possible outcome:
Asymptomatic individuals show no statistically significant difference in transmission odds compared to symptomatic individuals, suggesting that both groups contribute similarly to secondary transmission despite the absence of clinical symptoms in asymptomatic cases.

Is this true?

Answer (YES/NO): YES